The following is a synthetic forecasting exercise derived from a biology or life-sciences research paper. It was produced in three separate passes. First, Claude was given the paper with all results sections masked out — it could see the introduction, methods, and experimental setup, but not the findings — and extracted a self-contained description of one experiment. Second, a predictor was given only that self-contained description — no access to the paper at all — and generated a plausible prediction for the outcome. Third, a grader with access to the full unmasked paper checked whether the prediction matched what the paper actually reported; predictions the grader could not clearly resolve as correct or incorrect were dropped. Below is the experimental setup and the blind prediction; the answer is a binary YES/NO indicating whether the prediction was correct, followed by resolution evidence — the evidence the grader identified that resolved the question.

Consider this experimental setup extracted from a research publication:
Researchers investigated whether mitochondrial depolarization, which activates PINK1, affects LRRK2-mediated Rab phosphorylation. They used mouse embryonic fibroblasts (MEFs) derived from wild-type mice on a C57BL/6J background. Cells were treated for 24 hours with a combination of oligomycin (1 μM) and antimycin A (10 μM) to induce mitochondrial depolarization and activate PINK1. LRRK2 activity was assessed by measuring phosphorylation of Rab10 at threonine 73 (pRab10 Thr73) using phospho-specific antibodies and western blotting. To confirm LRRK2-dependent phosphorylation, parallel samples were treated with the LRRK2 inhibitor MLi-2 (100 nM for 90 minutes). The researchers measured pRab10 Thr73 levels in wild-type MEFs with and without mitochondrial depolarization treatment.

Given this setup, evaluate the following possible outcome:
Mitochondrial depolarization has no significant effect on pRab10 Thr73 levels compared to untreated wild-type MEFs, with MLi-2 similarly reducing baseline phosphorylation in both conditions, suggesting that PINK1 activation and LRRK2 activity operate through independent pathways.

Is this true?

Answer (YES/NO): YES